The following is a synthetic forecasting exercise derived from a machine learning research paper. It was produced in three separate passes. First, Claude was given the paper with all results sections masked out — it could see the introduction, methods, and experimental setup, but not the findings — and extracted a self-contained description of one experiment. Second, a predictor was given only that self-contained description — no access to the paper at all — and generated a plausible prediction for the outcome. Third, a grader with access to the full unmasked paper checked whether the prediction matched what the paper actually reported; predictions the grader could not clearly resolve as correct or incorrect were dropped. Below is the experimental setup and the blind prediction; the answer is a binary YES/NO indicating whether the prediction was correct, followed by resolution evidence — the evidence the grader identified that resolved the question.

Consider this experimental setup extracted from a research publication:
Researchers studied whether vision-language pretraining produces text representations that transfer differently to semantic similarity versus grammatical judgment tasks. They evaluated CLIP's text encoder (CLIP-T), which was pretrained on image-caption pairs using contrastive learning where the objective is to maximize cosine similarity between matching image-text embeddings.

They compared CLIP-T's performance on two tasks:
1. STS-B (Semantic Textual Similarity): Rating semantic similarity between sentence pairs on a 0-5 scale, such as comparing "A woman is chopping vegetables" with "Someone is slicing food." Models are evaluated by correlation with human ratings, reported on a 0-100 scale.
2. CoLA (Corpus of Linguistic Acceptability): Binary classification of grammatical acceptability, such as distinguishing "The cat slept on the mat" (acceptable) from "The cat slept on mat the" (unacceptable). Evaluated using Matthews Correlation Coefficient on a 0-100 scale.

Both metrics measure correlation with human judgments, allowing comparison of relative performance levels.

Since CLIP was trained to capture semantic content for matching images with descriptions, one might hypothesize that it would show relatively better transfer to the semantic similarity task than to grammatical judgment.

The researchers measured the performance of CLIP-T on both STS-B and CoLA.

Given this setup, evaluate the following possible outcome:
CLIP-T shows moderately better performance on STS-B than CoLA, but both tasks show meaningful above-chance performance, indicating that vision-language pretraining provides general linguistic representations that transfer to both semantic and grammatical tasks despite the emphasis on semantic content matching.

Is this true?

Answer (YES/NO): NO